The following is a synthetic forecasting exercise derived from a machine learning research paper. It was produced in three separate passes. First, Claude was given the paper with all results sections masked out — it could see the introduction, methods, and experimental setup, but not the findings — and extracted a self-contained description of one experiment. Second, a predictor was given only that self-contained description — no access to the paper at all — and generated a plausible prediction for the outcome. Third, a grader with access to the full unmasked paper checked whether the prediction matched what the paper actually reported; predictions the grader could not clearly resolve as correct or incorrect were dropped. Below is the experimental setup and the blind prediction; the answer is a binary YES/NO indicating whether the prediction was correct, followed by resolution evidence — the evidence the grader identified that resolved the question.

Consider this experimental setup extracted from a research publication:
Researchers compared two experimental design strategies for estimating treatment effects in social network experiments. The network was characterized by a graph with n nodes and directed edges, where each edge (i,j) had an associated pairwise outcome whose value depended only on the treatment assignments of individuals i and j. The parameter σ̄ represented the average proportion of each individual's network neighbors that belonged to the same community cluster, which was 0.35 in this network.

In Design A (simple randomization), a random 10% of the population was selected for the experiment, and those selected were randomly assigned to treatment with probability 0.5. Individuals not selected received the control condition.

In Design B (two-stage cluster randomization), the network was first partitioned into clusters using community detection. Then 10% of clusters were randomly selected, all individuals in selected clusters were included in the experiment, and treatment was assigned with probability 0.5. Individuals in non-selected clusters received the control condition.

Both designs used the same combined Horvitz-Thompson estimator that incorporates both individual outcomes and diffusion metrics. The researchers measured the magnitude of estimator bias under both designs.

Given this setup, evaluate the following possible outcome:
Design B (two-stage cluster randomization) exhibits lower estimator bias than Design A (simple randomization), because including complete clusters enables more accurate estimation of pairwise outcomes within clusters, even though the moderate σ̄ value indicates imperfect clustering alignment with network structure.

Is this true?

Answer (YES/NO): YES